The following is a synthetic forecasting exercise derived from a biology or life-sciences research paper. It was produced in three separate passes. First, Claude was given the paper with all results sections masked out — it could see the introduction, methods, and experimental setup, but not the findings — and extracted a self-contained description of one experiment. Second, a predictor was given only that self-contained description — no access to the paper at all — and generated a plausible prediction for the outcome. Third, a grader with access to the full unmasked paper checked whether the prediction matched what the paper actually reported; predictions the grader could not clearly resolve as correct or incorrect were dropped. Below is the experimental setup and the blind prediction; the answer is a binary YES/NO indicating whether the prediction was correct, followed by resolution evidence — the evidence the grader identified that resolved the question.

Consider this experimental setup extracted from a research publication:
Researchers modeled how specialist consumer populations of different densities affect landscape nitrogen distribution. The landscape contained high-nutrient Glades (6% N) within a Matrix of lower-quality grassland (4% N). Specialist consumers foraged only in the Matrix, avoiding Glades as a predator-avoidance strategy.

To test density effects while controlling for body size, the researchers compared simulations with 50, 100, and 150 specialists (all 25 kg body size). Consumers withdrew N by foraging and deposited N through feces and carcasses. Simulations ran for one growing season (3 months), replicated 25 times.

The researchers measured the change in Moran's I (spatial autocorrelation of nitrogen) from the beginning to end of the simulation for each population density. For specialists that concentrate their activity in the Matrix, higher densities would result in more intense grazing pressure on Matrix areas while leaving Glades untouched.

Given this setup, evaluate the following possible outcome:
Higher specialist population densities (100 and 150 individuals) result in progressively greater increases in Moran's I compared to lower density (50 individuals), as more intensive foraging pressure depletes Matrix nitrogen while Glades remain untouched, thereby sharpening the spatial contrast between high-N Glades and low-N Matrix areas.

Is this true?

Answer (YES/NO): YES